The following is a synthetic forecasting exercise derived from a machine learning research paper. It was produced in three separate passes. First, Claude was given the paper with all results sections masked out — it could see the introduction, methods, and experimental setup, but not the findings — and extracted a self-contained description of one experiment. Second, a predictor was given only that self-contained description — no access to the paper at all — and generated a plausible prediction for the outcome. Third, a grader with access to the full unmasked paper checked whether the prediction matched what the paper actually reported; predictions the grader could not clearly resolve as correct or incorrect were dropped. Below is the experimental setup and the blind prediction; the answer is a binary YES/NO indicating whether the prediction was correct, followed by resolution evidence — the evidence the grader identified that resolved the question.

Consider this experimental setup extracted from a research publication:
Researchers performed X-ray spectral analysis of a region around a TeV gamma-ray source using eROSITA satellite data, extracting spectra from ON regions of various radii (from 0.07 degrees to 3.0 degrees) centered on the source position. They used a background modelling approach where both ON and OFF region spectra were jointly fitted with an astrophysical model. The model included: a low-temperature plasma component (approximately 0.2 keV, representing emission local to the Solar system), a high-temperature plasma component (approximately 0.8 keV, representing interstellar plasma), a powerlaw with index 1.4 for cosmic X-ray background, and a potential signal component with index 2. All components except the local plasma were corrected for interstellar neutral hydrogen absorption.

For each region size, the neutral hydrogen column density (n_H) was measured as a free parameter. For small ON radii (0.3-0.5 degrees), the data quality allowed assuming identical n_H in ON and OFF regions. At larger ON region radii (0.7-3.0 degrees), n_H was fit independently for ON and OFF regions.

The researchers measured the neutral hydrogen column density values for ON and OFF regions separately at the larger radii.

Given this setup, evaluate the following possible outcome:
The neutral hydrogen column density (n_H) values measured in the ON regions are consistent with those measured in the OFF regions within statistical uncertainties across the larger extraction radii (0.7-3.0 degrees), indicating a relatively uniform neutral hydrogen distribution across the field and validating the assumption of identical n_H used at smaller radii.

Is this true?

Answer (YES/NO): NO